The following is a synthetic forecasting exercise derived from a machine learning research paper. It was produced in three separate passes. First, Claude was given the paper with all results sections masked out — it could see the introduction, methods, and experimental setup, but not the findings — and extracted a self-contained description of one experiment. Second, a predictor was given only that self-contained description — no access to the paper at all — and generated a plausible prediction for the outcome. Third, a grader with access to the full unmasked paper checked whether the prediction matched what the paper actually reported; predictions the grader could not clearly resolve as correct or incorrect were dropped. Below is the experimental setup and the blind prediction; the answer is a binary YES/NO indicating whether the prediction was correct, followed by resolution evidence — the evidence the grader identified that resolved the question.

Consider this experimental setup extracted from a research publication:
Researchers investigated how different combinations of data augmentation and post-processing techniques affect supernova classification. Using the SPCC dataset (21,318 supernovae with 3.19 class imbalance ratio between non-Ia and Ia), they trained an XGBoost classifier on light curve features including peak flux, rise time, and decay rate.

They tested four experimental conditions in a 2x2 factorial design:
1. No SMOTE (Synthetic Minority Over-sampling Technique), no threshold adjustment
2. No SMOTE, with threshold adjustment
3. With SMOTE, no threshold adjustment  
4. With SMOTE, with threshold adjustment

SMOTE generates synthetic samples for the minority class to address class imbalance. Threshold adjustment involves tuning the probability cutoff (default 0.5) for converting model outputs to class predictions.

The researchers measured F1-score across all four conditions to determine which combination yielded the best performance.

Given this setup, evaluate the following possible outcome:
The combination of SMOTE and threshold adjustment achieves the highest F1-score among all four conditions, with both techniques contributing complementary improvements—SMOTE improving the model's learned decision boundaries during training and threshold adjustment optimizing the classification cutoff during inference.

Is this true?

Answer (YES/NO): NO